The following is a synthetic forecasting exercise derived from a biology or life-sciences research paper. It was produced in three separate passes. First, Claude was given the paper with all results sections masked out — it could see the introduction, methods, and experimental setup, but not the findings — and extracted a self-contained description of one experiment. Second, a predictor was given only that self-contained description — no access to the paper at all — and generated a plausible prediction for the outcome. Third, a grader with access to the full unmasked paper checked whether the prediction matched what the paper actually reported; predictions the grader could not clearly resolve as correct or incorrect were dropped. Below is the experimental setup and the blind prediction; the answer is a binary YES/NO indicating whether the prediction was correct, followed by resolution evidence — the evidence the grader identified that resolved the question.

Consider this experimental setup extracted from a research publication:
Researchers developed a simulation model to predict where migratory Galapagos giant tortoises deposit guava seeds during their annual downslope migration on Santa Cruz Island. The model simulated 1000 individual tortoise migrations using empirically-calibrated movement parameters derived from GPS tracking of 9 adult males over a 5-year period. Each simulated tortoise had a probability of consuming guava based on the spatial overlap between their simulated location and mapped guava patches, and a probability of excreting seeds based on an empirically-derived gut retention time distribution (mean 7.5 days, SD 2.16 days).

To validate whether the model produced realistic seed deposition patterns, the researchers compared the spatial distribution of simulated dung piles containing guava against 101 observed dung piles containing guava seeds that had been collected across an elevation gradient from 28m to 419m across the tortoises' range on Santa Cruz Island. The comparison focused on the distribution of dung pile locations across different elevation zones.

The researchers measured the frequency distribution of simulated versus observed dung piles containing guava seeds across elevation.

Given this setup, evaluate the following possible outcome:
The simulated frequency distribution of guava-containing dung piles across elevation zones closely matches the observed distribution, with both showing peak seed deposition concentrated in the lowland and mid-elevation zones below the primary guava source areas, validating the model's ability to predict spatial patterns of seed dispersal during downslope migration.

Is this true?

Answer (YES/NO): NO